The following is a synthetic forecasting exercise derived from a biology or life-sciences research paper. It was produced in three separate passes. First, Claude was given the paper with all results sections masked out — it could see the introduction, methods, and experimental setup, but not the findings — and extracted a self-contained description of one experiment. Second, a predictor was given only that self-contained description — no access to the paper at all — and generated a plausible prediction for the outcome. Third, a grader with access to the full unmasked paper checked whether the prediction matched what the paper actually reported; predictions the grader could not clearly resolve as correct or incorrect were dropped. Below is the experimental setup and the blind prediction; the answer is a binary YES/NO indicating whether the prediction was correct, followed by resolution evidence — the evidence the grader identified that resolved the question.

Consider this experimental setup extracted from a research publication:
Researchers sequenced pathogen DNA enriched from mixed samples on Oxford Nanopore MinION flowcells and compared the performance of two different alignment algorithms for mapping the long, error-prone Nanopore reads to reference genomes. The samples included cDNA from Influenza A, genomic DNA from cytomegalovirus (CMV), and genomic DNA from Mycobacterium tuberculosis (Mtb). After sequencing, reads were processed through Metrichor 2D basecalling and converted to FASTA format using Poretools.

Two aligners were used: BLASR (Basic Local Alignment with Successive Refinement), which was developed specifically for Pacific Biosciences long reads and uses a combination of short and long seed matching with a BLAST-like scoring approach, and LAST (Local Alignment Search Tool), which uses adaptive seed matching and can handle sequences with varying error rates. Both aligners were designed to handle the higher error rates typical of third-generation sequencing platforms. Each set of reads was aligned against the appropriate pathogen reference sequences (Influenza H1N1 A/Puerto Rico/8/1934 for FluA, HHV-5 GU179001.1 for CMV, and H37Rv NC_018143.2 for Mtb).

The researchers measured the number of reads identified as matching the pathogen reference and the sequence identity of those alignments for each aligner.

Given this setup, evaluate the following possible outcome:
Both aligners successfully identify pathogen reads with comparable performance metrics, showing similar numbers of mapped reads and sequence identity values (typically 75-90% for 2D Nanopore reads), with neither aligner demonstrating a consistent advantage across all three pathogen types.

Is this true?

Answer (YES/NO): NO